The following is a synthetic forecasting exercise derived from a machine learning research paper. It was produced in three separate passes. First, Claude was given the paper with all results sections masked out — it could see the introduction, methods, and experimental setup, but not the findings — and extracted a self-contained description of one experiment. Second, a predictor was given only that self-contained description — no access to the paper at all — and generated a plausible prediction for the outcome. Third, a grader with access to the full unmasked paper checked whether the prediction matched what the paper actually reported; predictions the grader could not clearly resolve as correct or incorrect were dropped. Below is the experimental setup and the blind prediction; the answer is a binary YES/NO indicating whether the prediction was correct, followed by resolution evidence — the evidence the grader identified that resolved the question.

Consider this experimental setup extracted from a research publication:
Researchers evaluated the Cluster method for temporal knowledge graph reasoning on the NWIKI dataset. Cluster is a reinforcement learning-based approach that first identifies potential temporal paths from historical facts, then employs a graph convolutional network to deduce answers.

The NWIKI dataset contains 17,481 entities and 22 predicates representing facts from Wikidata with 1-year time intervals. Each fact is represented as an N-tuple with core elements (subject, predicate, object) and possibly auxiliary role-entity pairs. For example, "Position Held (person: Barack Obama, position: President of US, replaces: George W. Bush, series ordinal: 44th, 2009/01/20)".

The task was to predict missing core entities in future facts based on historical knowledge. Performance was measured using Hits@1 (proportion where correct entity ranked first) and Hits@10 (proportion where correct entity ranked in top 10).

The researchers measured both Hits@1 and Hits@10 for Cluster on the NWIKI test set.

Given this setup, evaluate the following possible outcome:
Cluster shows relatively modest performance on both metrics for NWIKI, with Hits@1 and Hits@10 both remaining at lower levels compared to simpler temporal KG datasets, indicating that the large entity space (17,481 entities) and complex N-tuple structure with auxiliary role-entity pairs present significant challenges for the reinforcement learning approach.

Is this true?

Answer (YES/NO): NO